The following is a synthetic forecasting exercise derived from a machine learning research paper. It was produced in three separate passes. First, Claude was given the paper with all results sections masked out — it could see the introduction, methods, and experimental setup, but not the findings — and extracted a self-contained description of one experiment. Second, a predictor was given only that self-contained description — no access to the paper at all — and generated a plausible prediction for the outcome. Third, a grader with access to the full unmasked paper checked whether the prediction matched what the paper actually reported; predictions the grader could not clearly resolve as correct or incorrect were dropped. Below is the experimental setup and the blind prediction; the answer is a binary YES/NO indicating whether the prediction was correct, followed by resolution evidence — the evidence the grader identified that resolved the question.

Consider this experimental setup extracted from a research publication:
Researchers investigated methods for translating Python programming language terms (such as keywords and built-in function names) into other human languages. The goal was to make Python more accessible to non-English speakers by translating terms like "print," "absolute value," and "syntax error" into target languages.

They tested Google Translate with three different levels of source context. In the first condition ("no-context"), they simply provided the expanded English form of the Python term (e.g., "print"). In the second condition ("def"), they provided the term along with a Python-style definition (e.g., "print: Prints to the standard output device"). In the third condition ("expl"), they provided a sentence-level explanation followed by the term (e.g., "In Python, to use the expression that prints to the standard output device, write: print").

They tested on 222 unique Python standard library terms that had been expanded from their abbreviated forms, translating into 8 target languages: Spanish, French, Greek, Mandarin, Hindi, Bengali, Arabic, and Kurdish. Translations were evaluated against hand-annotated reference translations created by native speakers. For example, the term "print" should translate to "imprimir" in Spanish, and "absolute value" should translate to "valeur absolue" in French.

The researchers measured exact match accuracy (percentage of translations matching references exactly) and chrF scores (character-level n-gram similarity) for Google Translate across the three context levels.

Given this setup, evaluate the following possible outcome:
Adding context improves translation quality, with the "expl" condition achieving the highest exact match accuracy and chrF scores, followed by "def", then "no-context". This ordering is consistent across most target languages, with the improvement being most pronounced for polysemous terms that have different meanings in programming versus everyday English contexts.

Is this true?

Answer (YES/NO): NO